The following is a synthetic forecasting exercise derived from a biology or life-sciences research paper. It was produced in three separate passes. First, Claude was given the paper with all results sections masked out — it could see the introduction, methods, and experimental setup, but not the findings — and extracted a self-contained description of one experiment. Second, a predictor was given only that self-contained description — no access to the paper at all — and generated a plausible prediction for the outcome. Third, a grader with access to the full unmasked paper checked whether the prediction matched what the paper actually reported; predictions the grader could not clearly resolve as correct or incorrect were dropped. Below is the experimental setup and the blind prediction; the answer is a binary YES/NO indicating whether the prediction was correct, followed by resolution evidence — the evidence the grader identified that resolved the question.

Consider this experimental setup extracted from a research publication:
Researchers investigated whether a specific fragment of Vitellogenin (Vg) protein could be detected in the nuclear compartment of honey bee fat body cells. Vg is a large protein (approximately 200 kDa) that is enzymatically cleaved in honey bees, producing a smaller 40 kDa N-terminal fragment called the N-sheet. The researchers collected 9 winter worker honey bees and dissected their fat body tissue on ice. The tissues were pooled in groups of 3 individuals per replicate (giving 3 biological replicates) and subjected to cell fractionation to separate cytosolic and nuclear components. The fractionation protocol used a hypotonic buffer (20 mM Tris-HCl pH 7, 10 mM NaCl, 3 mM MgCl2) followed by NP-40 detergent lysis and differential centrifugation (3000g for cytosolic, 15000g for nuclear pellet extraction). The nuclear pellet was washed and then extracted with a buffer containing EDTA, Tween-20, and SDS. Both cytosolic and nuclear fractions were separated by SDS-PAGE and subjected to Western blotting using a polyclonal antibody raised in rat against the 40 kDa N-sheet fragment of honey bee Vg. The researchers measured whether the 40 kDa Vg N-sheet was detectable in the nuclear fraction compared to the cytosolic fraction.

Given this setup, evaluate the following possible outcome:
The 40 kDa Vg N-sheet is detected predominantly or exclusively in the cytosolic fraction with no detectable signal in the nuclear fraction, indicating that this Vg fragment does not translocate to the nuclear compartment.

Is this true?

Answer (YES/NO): NO